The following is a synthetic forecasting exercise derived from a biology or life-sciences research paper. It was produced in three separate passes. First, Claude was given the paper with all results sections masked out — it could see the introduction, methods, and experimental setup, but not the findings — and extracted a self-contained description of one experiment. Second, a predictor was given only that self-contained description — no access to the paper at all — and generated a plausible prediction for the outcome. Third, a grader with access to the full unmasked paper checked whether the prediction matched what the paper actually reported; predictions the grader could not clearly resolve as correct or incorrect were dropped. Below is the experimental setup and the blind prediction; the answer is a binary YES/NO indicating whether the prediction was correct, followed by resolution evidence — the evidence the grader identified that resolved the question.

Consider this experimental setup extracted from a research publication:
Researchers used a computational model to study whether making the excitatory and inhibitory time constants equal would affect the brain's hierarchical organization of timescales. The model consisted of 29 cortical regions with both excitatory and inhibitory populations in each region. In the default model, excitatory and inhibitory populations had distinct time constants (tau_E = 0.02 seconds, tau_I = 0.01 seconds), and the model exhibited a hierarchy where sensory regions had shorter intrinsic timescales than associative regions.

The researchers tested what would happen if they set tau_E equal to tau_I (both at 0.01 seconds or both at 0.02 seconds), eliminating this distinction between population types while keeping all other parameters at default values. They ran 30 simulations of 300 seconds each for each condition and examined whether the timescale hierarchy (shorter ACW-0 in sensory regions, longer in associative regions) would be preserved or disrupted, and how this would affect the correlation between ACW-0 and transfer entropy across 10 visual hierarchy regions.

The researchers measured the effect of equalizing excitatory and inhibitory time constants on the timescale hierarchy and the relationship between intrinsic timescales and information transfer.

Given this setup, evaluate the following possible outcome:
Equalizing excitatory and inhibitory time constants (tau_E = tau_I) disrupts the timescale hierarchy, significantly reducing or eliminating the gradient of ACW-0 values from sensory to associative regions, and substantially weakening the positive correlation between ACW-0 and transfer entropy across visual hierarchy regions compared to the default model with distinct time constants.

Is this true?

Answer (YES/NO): NO